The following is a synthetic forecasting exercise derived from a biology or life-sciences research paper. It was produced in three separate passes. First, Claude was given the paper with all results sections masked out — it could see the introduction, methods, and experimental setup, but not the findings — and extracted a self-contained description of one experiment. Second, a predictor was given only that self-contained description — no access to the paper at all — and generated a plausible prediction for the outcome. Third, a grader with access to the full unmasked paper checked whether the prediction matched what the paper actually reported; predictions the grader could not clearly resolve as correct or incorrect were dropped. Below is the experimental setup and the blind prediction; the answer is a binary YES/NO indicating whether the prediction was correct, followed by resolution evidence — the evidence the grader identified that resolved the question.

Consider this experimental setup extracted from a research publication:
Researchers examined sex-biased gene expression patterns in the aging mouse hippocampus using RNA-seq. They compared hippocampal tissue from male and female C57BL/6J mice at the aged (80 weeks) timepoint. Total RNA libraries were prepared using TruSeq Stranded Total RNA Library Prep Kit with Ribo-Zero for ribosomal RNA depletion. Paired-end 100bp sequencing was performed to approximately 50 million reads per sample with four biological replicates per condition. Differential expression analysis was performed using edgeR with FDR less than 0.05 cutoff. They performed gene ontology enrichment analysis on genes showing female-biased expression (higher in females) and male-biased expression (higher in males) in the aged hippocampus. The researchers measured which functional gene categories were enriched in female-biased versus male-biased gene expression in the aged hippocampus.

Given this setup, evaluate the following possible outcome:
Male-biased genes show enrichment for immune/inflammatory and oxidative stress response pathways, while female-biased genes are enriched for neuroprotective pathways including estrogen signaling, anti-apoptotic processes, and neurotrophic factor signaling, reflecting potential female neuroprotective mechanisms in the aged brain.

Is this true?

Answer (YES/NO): NO